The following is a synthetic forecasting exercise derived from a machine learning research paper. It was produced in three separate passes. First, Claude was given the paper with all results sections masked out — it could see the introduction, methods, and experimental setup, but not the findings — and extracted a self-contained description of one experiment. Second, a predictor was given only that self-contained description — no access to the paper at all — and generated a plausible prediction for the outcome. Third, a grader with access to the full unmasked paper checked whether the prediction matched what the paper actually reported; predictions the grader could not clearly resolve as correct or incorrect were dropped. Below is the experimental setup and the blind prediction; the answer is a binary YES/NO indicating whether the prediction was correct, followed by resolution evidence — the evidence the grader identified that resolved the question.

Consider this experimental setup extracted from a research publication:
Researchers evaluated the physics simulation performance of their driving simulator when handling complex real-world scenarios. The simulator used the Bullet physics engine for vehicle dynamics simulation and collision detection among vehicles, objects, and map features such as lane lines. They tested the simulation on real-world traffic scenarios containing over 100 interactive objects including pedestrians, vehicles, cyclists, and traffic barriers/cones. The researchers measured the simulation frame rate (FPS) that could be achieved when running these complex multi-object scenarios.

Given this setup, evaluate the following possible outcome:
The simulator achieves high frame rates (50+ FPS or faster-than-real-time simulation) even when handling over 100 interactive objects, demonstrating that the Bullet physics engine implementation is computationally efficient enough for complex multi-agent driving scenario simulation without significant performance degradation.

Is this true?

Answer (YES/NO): YES